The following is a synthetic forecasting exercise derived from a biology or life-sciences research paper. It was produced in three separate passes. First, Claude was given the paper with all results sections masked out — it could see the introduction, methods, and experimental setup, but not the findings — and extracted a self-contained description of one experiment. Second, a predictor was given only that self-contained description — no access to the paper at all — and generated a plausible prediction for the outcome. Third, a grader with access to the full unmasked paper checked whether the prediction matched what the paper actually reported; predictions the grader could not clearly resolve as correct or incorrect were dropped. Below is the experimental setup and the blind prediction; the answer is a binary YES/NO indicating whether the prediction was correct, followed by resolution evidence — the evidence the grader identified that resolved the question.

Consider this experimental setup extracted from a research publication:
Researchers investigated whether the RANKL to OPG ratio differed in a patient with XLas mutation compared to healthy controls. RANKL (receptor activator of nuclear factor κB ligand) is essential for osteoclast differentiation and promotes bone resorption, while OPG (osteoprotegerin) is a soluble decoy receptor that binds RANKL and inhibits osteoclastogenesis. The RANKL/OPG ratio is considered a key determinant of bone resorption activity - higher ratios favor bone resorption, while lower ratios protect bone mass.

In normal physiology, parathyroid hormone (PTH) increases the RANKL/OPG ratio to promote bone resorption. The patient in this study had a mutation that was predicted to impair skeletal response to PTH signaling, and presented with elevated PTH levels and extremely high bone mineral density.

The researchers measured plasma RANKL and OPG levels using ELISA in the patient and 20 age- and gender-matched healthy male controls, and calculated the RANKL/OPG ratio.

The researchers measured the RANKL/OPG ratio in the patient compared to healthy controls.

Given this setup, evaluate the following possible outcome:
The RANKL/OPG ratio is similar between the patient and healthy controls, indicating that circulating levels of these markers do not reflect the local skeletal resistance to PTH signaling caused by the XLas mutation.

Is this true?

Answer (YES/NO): NO